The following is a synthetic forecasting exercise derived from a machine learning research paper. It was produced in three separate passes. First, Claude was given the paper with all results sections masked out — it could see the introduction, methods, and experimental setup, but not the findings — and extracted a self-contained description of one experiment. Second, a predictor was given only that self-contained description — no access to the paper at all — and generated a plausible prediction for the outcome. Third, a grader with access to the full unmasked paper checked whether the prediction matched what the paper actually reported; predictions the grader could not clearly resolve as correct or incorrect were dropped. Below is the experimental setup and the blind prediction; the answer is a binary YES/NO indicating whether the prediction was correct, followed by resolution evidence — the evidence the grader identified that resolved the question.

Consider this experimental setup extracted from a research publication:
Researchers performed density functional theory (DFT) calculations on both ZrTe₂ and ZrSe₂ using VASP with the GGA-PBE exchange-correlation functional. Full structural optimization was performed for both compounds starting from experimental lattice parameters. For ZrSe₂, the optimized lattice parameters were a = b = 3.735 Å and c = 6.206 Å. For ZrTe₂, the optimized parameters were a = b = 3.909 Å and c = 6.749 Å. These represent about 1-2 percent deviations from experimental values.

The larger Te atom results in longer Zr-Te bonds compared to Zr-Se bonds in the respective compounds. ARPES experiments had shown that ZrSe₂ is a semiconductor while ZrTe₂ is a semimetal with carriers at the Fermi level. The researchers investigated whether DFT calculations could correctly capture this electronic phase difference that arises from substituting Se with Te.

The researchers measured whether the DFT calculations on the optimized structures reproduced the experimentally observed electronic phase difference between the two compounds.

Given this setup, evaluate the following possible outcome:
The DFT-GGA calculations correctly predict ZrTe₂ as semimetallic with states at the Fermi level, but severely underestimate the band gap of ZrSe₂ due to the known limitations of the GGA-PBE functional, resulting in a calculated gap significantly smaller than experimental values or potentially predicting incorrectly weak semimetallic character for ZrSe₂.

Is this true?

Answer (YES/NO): NO